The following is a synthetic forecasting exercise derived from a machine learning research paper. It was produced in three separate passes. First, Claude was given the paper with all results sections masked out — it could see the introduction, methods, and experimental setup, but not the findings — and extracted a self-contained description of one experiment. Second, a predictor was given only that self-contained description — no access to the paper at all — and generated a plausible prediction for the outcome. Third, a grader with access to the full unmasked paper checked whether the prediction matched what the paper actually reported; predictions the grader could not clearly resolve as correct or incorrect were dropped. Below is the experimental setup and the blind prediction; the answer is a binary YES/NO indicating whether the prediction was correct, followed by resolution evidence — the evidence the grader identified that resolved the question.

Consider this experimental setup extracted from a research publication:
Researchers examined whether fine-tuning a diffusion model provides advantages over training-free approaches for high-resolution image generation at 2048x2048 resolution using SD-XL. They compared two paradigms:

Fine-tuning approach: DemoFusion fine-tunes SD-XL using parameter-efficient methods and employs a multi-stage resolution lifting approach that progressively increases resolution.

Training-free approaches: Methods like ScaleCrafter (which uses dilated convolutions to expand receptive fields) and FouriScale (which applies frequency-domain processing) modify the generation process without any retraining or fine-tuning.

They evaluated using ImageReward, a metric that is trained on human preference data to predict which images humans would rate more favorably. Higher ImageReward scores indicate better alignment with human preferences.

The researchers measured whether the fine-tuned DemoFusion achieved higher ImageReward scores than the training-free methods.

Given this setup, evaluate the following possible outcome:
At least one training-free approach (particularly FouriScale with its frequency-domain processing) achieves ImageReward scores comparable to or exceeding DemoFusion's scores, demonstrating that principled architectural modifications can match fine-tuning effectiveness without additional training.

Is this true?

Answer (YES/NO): NO